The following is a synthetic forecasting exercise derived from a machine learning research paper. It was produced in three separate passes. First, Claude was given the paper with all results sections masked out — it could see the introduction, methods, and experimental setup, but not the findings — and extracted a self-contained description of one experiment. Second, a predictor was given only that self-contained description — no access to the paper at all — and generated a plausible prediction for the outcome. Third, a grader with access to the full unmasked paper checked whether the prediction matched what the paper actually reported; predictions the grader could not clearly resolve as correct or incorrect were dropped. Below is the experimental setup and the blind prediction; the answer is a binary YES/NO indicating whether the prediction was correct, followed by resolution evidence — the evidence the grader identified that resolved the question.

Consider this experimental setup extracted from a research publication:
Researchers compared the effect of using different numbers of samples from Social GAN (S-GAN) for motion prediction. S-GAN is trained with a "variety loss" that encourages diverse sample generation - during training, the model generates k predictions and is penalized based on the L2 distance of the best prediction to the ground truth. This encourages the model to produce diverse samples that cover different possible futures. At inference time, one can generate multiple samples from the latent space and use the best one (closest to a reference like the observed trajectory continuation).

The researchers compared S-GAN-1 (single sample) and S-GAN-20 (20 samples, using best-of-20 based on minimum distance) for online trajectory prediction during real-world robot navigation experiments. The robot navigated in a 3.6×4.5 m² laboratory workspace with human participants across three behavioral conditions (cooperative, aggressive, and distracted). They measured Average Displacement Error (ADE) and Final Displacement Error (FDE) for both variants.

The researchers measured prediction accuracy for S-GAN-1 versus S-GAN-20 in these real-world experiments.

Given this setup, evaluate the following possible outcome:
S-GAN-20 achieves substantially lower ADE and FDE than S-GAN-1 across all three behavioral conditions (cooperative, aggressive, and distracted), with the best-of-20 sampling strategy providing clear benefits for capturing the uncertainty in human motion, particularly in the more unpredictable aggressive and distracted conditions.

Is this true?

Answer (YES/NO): YES